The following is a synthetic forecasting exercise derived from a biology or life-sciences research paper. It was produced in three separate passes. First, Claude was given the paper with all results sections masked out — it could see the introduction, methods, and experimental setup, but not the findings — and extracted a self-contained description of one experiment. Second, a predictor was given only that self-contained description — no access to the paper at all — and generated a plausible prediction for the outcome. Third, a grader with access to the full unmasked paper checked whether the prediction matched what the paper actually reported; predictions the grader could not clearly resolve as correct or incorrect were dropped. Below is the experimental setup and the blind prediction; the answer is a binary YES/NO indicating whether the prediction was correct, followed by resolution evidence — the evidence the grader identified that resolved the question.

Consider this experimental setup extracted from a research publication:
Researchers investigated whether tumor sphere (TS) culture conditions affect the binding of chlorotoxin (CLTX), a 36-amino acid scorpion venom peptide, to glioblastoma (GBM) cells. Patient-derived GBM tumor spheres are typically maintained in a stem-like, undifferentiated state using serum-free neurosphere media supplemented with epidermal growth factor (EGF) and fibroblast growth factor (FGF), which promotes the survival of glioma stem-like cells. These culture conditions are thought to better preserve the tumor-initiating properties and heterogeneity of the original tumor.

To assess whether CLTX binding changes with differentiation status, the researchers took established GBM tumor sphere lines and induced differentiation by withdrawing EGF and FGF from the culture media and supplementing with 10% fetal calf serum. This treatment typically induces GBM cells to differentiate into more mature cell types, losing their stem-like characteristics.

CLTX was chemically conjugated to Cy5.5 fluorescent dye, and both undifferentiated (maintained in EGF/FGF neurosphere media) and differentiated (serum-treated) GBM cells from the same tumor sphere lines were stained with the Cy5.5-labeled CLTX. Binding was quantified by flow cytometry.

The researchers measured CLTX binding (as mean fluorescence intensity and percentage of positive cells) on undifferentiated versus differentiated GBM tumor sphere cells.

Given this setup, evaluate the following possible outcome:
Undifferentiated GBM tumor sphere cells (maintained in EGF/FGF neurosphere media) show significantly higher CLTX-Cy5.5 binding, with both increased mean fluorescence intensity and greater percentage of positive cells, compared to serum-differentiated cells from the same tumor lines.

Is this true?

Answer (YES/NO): NO